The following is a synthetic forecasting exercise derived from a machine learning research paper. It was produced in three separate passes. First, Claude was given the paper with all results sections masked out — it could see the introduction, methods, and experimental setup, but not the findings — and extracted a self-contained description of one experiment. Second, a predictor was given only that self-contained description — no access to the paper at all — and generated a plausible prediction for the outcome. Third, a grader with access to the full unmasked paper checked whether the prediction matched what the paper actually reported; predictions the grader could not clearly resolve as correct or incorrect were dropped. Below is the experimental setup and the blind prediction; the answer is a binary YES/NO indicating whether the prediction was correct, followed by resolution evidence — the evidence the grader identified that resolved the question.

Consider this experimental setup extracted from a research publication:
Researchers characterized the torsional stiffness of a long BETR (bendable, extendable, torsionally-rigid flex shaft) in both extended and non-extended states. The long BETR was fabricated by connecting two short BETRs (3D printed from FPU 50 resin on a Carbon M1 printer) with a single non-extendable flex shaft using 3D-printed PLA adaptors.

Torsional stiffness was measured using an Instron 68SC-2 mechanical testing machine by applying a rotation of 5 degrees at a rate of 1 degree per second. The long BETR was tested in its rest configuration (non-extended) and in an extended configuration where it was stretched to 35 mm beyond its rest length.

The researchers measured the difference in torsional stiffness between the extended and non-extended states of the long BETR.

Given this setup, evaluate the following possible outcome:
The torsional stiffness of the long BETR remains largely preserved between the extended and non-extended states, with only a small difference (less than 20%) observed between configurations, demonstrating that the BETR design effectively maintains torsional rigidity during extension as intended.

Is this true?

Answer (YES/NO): YES